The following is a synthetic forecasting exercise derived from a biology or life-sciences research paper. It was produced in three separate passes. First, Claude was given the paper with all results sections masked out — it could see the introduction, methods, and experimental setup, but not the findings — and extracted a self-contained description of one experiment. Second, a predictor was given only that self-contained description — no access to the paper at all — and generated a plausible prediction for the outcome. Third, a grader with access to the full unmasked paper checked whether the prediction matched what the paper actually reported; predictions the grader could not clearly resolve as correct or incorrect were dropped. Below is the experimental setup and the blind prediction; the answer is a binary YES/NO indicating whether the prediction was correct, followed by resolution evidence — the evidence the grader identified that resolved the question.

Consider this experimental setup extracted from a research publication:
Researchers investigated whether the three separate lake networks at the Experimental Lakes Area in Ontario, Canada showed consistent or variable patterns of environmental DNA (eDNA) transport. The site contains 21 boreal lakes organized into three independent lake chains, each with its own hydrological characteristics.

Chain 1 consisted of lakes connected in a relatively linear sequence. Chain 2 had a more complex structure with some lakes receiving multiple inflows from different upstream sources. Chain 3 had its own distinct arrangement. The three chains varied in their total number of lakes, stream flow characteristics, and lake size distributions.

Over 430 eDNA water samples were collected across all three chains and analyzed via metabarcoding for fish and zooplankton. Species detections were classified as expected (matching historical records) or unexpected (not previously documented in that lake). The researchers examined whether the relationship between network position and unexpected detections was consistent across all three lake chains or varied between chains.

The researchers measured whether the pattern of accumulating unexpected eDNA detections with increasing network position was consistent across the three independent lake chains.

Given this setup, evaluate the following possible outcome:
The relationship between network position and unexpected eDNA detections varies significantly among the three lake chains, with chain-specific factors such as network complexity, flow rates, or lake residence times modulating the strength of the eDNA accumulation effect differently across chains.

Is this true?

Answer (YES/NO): NO